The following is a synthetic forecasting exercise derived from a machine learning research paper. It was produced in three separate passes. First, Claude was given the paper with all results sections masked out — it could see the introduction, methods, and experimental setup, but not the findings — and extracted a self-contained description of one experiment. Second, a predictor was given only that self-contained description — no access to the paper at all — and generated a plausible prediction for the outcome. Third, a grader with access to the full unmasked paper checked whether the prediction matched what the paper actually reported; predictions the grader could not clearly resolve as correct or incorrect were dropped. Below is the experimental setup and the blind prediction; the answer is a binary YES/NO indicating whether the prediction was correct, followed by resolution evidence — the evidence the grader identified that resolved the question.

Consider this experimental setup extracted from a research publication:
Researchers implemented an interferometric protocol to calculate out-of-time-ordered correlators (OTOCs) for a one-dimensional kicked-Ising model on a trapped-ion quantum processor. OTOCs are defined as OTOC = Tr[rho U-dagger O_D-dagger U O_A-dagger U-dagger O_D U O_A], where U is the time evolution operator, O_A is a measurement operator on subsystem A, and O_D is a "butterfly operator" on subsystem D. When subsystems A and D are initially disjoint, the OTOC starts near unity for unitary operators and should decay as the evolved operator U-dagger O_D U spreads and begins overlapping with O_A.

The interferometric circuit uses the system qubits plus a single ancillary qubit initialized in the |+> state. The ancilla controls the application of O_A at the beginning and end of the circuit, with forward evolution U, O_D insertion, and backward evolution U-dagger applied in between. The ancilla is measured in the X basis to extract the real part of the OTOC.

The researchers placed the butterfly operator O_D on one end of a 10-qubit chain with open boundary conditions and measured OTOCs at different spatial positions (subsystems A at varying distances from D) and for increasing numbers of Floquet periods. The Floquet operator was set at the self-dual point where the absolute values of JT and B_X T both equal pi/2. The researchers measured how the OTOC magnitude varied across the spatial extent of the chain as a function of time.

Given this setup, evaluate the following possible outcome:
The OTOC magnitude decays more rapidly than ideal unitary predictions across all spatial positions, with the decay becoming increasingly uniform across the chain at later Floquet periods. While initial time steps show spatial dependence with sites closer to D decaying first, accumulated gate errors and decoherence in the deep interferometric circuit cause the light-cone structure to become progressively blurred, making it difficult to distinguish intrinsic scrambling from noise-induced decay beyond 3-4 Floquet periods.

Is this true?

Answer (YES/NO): NO